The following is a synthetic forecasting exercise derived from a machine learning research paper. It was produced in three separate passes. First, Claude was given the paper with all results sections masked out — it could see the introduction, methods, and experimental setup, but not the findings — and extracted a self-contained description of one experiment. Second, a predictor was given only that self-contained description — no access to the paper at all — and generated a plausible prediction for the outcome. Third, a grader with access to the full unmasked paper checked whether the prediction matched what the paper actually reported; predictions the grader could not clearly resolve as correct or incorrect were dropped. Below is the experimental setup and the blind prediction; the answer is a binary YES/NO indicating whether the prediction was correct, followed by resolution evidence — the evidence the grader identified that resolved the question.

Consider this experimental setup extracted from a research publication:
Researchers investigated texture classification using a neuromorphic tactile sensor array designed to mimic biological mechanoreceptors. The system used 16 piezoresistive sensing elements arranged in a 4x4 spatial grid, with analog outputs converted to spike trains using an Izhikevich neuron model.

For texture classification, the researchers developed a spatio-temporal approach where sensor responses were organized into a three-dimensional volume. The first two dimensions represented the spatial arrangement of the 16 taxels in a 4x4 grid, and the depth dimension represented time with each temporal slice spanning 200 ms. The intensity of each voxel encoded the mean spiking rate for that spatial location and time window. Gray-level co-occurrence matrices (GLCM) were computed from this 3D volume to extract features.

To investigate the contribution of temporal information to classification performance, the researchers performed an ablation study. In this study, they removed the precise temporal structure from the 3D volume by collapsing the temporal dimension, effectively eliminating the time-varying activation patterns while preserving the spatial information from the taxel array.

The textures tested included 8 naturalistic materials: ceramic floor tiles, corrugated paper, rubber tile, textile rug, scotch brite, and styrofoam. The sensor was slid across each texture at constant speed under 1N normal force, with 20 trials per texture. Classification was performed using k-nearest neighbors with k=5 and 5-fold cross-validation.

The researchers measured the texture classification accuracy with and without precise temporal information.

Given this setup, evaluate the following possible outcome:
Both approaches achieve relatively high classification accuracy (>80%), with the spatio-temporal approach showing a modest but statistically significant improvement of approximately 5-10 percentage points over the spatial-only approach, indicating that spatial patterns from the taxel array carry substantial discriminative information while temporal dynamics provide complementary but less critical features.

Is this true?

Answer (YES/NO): NO